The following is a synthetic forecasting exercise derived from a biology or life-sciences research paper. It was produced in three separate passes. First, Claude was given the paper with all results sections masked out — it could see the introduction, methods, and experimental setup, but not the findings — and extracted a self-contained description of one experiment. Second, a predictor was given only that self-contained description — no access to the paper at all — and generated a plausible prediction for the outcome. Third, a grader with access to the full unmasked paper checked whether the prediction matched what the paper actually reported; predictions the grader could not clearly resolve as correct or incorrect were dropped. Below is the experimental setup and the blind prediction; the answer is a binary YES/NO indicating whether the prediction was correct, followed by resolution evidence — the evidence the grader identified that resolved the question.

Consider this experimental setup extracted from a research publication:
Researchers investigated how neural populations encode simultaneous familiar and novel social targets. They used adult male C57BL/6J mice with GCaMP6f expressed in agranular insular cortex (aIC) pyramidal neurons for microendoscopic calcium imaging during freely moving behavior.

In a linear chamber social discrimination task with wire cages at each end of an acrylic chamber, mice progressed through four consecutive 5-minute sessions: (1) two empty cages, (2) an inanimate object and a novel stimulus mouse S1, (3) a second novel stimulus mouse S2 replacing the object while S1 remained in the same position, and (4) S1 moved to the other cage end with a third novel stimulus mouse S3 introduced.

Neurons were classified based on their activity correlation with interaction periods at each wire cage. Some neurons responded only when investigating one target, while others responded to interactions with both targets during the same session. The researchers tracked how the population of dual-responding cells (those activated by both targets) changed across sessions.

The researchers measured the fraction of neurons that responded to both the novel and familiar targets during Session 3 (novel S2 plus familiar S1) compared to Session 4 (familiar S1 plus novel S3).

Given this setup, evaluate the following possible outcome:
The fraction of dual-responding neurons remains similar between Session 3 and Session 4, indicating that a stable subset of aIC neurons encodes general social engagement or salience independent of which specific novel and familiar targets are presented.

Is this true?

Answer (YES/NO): NO